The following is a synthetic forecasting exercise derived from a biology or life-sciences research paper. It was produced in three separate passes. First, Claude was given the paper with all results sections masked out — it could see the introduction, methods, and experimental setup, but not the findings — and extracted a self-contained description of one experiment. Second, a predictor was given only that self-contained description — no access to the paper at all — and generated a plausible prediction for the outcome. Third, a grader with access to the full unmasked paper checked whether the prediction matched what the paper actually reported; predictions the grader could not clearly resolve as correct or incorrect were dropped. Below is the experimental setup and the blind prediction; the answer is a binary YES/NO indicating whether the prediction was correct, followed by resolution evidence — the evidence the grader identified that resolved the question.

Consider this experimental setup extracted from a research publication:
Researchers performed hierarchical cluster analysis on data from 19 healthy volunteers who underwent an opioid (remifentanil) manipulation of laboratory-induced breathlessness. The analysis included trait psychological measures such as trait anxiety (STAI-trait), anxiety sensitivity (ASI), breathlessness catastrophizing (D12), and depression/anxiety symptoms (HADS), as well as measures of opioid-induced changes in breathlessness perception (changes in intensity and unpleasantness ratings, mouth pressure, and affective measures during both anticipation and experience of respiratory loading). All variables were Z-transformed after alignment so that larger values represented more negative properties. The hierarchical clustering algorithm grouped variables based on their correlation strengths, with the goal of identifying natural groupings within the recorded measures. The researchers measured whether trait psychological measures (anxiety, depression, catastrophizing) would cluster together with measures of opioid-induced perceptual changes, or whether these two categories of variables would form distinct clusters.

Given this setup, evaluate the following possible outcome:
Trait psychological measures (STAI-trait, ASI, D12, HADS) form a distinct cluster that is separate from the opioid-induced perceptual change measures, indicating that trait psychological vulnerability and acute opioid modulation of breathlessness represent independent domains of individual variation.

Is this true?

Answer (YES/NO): NO